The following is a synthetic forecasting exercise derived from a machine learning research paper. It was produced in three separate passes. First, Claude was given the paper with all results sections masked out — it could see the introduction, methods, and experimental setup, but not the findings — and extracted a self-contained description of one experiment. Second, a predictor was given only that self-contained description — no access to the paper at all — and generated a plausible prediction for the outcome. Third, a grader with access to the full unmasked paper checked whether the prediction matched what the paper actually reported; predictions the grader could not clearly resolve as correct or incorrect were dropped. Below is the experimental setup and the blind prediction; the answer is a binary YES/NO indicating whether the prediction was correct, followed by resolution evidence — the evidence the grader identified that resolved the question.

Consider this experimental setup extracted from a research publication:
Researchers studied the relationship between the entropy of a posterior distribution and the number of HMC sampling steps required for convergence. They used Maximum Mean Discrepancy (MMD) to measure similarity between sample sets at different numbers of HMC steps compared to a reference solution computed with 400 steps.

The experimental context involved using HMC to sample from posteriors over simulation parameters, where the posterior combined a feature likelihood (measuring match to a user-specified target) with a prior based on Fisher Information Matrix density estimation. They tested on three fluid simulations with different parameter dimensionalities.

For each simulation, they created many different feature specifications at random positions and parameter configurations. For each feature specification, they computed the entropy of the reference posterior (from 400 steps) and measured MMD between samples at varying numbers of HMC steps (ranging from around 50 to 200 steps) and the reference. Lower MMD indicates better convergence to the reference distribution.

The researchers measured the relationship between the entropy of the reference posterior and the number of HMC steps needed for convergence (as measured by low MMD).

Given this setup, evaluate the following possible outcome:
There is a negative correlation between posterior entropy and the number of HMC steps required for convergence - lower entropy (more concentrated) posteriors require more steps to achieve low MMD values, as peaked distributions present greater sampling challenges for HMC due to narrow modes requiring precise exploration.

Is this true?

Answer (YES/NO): YES